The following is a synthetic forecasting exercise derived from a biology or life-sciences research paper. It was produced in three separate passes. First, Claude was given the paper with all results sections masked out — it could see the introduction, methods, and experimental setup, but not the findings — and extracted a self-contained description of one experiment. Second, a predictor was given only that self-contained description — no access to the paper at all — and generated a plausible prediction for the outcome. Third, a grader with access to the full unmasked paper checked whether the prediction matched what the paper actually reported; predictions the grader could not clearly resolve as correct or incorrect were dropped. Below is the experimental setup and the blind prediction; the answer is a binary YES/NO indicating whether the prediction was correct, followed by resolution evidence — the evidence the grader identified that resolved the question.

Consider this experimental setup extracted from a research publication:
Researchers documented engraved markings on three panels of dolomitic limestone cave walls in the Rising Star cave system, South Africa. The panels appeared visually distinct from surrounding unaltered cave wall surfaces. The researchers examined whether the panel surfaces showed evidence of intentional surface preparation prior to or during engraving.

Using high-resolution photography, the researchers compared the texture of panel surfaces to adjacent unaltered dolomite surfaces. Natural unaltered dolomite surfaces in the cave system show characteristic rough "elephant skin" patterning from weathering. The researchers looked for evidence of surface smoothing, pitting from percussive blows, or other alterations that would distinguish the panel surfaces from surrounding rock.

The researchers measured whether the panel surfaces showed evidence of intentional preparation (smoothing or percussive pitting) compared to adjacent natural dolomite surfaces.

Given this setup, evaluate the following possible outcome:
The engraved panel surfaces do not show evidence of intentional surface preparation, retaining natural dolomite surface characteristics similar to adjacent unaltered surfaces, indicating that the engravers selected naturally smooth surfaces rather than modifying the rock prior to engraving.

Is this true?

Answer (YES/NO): NO